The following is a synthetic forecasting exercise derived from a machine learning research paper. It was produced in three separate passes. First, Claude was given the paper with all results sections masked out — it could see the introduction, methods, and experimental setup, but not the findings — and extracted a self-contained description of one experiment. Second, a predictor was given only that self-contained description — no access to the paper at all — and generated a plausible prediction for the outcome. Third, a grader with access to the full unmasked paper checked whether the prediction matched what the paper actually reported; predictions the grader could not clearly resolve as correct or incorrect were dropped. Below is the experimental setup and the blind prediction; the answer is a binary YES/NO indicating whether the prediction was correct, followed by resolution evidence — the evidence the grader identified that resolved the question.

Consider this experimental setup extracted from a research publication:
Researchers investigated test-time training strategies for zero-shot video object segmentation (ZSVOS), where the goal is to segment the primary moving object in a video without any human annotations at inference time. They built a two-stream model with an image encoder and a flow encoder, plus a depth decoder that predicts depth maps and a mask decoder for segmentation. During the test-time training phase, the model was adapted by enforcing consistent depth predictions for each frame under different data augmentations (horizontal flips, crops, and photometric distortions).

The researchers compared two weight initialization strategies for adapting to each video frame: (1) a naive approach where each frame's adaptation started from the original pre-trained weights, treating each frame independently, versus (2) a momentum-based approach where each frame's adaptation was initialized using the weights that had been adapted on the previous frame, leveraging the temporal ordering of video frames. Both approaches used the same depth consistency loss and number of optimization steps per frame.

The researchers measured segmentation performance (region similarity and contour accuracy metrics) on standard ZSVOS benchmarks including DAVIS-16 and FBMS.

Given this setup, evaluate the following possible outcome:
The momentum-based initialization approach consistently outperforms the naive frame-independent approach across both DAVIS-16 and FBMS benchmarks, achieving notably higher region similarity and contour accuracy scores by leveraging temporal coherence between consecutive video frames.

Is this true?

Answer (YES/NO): YES